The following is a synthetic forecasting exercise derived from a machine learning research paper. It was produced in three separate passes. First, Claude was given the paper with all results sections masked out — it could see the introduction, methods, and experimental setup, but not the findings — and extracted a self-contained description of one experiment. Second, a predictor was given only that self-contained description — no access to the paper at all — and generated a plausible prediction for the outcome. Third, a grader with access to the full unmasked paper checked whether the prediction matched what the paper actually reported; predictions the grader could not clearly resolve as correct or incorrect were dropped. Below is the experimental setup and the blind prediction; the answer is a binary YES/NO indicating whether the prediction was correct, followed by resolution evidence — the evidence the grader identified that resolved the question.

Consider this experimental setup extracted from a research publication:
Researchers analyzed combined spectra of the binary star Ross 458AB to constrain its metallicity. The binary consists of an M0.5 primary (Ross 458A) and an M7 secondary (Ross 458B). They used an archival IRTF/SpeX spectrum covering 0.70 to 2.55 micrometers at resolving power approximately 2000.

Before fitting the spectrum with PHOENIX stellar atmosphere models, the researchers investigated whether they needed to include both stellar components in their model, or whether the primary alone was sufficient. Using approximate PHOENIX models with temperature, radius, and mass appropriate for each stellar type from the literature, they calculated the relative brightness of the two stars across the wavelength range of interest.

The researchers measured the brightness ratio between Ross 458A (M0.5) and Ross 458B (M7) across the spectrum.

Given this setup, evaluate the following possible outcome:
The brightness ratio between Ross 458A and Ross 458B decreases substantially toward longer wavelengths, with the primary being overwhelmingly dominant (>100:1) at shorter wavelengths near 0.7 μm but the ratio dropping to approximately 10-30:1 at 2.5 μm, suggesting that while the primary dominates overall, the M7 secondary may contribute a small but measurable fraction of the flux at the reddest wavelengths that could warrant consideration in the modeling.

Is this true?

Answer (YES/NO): NO